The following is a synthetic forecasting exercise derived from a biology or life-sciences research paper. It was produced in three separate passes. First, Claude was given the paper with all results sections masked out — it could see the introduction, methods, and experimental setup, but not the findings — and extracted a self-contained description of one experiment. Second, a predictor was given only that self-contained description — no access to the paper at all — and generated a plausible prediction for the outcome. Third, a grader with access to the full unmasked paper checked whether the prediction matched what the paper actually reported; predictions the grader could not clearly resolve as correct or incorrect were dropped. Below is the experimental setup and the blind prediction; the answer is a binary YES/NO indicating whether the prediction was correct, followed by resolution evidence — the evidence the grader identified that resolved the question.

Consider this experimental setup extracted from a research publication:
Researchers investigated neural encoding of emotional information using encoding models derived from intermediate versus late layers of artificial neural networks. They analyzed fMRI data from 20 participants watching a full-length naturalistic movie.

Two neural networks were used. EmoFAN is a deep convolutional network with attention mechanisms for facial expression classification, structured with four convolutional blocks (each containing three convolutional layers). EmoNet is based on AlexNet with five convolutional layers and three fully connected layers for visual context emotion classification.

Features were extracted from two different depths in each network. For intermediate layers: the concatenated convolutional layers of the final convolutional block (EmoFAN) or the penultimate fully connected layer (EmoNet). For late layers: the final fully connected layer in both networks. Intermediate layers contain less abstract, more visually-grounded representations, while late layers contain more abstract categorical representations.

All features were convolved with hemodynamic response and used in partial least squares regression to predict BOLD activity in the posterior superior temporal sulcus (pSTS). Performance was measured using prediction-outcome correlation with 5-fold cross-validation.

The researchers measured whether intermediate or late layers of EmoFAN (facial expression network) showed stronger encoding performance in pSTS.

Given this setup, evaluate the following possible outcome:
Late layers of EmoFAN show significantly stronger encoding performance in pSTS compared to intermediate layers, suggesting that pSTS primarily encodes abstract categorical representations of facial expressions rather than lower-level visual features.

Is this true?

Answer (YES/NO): NO